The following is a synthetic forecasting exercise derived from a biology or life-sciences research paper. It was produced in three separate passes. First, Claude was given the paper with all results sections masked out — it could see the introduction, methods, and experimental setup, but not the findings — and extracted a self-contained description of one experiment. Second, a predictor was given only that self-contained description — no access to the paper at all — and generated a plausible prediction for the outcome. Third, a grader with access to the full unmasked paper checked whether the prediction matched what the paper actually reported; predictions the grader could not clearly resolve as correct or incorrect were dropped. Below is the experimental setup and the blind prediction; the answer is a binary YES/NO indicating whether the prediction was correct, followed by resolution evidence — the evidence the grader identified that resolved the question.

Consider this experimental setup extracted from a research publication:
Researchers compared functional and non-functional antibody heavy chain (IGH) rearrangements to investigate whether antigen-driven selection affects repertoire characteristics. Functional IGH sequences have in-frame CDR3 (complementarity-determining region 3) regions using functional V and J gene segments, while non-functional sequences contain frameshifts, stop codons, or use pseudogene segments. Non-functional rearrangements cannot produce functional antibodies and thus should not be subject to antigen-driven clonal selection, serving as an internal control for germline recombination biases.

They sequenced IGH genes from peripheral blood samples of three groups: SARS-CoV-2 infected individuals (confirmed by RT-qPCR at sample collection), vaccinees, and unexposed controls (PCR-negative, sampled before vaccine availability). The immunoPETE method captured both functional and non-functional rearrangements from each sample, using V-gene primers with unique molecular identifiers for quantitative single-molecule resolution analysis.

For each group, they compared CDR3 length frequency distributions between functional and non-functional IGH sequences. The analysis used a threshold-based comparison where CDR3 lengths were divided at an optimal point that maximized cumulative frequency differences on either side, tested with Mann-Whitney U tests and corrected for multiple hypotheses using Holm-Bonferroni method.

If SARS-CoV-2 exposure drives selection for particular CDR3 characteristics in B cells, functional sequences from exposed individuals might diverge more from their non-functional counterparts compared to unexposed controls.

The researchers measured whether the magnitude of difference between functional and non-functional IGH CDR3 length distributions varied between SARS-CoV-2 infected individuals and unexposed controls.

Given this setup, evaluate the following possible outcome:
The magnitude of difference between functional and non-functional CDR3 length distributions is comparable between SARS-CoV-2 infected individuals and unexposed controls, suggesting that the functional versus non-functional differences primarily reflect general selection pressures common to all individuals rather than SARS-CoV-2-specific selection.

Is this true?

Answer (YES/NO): NO